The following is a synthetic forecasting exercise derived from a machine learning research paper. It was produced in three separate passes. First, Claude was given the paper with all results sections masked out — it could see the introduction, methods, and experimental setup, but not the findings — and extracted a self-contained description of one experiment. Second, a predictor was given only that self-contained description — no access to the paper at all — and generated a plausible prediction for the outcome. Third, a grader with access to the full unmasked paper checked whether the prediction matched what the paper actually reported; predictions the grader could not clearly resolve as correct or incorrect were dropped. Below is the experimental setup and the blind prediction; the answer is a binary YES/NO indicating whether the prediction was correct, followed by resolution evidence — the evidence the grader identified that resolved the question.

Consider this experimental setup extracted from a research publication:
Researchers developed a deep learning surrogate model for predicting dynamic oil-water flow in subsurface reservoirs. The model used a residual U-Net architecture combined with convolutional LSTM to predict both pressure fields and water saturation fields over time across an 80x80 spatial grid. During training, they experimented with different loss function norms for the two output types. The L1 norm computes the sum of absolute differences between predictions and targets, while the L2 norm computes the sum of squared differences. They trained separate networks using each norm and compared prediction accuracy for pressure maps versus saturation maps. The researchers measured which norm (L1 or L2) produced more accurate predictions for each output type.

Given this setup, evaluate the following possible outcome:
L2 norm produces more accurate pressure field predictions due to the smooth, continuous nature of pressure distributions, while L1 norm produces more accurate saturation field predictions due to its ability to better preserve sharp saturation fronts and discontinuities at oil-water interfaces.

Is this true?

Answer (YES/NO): NO